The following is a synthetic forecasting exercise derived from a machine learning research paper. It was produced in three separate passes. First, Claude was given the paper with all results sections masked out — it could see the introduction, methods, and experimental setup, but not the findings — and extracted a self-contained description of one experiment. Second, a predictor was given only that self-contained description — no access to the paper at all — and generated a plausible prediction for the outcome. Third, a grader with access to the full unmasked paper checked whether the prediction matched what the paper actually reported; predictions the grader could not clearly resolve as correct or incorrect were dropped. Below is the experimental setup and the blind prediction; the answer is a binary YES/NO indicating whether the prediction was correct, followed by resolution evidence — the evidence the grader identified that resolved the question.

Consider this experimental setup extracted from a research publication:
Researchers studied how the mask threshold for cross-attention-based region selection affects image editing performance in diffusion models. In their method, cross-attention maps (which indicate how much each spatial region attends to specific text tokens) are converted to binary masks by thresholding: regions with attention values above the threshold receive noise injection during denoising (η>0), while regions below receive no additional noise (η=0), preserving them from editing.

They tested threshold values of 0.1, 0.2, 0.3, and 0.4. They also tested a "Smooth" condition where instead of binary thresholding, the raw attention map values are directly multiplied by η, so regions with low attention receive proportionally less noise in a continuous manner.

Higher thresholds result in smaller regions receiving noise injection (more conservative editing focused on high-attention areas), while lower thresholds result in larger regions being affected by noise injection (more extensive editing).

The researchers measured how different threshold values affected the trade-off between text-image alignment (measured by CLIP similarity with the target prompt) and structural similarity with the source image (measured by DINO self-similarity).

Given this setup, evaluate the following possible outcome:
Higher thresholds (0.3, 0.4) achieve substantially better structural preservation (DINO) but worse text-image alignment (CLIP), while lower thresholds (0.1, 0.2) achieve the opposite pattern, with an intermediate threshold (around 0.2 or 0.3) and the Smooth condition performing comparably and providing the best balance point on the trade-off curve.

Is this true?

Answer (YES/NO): NO